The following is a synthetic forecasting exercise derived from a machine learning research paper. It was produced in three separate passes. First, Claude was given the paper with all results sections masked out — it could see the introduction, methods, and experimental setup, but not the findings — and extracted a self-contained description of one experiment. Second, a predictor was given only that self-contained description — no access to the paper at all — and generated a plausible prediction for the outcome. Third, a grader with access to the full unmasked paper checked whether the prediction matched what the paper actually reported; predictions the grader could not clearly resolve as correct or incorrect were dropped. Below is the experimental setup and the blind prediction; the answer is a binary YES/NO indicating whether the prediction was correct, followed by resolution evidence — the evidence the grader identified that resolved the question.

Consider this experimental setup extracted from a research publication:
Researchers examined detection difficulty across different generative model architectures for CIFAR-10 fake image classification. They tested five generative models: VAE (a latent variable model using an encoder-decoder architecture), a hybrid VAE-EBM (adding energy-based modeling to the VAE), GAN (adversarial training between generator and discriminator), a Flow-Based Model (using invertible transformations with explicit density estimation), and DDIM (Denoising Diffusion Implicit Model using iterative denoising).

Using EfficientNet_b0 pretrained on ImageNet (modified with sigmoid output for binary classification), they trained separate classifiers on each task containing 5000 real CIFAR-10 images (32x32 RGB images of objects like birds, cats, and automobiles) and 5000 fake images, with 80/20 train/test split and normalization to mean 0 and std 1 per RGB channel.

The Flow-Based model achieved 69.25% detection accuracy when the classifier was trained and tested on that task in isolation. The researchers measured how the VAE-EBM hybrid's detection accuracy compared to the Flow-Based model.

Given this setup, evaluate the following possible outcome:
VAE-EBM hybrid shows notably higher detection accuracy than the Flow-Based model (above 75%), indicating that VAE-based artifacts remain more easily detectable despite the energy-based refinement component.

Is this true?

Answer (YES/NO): YES